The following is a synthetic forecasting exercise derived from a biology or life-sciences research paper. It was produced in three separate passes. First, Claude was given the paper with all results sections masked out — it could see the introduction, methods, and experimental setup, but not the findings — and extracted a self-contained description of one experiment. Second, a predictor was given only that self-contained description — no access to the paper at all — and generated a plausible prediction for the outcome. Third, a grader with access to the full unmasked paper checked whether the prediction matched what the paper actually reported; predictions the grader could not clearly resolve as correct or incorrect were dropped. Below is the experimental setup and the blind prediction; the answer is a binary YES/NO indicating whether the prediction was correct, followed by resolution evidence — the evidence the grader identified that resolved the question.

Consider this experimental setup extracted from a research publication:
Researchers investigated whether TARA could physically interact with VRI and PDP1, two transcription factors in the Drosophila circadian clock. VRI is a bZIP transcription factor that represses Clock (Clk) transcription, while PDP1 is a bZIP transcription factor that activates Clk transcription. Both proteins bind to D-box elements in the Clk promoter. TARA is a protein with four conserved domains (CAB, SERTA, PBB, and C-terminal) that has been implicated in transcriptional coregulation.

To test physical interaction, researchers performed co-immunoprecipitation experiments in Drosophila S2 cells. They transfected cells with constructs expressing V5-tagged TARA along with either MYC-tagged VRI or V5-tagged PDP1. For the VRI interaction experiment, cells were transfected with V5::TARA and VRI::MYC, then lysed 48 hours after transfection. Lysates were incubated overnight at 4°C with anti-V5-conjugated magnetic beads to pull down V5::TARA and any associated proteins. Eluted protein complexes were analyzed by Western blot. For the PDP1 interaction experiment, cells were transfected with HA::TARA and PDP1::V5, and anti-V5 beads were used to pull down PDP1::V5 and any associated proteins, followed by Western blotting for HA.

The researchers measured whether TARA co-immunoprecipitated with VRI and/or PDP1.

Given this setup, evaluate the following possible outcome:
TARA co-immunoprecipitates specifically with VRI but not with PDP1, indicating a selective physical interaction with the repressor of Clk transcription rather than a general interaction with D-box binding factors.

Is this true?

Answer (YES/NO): NO